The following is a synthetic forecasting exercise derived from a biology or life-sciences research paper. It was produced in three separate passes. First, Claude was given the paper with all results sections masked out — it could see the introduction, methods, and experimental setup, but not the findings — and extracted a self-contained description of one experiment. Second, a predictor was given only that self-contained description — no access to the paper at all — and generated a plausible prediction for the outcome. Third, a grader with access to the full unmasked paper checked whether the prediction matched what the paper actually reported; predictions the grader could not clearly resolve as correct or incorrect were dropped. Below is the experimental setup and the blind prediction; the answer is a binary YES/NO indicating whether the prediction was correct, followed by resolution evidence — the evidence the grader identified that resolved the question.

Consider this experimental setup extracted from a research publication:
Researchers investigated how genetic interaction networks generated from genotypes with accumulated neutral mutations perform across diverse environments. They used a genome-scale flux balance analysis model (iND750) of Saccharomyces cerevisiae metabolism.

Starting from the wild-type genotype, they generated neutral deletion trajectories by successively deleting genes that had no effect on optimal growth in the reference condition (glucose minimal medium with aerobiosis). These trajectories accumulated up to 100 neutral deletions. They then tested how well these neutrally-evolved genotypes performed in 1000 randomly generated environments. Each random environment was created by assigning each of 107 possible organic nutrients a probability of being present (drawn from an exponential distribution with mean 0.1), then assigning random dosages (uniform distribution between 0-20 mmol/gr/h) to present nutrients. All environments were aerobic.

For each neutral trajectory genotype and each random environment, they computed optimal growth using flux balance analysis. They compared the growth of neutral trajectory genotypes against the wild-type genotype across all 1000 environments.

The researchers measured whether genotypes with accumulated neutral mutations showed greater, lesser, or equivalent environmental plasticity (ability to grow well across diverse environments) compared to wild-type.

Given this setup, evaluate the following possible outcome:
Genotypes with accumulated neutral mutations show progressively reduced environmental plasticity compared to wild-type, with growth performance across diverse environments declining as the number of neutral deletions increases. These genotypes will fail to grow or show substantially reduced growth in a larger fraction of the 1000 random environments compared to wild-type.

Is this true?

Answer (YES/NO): NO